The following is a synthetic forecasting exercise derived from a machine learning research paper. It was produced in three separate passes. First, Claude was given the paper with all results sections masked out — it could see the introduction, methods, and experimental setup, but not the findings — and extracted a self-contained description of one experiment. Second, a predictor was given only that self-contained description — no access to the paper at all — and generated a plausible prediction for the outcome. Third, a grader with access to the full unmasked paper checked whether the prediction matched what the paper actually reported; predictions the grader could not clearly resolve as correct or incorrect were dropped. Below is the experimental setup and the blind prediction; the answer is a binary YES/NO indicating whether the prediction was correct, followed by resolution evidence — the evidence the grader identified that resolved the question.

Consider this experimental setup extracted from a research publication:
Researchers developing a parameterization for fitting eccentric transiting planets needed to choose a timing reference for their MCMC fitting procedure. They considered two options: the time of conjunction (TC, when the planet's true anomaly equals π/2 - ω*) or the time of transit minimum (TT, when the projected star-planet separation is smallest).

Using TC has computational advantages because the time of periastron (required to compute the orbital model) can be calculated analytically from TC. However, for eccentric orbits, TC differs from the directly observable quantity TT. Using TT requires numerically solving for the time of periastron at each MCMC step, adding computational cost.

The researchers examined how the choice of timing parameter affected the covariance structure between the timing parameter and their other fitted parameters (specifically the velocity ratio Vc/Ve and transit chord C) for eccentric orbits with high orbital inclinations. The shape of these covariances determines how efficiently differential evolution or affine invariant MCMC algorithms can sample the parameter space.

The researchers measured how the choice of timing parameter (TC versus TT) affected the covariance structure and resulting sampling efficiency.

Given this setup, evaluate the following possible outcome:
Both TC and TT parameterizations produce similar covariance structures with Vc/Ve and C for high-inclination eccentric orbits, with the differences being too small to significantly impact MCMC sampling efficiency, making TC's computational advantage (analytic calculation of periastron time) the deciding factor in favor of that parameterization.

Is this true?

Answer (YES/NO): NO